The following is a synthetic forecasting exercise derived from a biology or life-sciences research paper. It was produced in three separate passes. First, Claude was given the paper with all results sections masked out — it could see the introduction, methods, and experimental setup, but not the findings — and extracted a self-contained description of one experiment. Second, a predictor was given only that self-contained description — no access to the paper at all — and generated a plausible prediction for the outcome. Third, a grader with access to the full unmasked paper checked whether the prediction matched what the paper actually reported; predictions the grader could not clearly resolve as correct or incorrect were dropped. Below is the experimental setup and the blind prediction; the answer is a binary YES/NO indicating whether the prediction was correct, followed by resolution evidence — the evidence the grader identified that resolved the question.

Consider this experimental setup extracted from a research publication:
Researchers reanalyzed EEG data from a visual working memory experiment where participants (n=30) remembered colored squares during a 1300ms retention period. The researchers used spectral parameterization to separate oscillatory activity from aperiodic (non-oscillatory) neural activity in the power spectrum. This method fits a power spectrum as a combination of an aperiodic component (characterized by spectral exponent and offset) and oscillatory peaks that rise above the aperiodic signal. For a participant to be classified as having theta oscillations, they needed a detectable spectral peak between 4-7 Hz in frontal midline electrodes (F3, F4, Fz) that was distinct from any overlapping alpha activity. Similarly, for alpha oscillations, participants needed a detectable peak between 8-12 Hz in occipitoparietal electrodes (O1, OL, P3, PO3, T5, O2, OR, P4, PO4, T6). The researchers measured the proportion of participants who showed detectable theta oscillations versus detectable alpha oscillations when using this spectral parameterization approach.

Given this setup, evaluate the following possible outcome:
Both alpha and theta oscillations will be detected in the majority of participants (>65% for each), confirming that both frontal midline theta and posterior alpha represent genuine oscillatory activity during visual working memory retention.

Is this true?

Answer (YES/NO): NO